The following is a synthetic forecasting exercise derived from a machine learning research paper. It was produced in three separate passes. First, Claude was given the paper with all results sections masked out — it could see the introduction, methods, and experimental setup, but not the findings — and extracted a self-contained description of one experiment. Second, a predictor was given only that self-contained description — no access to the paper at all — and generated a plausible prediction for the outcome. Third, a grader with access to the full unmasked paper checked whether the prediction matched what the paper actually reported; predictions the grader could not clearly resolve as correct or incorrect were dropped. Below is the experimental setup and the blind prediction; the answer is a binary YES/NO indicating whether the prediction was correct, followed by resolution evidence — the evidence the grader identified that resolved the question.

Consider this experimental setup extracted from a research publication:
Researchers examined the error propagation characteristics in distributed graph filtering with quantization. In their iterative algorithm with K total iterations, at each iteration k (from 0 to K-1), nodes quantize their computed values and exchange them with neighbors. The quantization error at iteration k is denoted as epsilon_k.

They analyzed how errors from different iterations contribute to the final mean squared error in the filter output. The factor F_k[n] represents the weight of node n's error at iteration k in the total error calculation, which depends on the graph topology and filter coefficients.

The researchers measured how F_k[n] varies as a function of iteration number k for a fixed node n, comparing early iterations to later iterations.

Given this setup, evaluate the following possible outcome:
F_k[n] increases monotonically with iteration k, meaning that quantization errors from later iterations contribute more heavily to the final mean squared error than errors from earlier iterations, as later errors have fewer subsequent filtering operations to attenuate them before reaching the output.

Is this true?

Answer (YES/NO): NO